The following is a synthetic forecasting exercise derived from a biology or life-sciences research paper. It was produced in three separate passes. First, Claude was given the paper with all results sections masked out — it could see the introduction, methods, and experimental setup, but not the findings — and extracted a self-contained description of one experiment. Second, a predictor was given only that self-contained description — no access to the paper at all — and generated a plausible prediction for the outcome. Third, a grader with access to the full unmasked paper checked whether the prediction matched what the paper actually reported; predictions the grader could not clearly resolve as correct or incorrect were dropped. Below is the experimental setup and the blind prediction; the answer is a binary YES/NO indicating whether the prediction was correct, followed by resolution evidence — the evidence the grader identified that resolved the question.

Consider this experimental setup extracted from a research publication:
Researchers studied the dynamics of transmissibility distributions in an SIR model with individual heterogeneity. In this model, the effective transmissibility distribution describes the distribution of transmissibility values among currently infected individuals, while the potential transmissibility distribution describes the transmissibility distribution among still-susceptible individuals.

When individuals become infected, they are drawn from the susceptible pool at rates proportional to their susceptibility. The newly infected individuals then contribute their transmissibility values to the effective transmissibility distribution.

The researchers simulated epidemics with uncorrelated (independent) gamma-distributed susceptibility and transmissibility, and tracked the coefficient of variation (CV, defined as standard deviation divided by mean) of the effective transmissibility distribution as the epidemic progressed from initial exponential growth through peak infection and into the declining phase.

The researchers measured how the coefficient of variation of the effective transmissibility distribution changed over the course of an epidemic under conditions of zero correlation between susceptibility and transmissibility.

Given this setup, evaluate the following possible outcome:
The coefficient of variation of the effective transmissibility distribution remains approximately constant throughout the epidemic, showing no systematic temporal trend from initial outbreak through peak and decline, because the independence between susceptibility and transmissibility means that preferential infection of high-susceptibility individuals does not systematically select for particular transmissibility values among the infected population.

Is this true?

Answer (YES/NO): YES